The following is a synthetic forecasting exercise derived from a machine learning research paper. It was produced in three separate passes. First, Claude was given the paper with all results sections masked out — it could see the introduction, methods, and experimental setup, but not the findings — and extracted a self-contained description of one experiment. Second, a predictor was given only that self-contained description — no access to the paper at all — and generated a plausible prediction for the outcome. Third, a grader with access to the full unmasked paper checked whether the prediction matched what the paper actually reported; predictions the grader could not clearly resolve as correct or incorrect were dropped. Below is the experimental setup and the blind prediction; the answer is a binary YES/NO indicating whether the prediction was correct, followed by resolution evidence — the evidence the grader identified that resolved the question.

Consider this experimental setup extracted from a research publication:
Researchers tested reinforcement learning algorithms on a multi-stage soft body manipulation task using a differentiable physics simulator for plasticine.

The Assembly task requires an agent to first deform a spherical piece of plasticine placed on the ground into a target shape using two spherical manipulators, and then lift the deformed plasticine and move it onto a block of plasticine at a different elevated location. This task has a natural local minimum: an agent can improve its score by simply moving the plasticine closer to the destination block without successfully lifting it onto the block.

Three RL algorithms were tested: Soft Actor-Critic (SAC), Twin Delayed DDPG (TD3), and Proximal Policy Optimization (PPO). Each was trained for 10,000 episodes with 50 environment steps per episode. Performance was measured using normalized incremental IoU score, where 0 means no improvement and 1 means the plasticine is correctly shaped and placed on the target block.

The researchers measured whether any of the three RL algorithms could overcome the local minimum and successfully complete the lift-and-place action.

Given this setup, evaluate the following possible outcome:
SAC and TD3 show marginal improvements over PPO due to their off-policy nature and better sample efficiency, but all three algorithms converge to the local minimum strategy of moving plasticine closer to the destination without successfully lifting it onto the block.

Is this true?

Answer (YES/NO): NO